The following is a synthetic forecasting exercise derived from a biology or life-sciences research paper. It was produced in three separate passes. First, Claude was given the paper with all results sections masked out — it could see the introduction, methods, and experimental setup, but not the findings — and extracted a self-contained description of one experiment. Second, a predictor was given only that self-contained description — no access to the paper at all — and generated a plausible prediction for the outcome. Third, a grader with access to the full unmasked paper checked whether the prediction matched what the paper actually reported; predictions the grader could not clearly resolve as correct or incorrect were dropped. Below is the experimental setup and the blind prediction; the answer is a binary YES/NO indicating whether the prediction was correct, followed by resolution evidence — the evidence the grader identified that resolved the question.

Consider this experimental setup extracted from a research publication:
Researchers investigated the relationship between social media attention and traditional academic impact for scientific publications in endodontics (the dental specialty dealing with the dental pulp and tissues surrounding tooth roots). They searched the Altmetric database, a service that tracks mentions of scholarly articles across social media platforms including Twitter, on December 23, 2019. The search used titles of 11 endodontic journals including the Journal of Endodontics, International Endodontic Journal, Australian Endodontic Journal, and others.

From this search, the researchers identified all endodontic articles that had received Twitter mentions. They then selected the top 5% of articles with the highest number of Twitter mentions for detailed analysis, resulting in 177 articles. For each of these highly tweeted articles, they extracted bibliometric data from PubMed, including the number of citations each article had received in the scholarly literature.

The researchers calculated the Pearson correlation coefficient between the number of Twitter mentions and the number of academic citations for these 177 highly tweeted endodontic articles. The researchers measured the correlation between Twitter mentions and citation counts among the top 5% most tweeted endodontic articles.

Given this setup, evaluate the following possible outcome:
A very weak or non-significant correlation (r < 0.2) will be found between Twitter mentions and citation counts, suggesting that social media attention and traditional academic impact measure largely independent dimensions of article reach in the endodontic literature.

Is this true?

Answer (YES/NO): YES